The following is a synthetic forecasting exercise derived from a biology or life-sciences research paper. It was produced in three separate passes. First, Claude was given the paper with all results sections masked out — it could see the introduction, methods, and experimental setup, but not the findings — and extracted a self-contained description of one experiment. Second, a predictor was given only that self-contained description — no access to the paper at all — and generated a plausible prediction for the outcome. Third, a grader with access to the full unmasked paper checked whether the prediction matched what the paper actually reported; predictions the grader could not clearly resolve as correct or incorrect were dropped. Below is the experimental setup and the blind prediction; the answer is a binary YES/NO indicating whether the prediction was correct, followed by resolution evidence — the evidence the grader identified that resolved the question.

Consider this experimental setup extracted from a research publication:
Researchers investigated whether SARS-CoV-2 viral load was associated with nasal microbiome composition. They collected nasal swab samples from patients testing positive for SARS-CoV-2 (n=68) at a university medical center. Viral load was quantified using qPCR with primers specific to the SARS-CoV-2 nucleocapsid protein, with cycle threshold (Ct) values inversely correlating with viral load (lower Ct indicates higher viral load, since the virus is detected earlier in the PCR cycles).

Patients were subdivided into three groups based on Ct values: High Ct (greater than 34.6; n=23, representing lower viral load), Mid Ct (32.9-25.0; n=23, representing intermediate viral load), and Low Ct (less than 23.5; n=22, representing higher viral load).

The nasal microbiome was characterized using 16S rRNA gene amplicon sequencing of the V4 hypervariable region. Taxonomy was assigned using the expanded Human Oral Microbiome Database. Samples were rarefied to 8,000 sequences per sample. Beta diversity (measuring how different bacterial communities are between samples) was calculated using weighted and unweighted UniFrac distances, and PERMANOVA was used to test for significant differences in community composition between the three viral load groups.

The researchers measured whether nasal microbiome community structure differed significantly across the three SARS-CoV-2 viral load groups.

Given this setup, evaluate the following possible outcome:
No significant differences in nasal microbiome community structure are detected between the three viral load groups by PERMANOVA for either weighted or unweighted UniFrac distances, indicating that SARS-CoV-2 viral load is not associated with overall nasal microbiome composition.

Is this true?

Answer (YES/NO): NO